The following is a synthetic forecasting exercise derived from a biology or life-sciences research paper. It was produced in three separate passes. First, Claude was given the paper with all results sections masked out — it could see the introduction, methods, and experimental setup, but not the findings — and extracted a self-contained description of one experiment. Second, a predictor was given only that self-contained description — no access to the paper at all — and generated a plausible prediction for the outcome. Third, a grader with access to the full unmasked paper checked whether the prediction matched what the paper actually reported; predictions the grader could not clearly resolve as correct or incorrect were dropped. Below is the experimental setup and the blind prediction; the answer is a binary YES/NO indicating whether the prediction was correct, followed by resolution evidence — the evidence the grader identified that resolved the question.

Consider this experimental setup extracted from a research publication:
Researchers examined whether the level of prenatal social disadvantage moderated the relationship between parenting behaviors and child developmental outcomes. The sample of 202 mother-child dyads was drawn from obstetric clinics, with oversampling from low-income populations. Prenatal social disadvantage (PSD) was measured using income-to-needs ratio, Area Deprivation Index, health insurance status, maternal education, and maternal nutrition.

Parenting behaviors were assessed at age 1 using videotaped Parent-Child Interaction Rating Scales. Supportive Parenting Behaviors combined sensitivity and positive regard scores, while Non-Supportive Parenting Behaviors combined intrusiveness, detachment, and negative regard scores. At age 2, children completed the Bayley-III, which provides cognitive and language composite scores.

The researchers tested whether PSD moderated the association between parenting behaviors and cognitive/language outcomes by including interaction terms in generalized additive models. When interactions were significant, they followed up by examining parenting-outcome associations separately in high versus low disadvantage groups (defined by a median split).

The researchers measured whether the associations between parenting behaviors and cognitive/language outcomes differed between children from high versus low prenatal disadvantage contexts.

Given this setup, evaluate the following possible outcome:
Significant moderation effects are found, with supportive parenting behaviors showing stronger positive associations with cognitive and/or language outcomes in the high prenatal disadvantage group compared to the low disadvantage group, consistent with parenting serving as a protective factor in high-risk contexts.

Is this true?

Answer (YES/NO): NO